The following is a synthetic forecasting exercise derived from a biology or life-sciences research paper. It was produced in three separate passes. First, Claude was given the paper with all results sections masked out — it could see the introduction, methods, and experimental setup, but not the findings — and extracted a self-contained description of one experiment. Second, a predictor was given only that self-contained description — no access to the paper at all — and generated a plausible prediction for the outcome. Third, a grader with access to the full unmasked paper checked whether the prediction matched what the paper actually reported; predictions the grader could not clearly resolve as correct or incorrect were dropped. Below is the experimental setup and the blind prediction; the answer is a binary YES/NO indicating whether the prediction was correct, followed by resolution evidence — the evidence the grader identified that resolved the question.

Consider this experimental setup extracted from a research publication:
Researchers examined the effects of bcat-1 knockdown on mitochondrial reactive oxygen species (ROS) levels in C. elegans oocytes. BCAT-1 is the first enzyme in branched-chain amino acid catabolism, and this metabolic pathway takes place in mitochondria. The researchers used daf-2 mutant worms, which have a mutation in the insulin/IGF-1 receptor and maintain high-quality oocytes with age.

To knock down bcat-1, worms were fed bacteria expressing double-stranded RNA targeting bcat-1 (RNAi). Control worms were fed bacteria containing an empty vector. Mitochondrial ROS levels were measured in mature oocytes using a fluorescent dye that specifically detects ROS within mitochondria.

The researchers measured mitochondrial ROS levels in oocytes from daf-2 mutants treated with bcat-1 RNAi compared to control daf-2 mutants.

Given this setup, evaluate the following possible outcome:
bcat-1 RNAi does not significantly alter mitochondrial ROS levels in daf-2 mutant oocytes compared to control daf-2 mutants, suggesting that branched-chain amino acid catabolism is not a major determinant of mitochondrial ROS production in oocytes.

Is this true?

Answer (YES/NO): NO